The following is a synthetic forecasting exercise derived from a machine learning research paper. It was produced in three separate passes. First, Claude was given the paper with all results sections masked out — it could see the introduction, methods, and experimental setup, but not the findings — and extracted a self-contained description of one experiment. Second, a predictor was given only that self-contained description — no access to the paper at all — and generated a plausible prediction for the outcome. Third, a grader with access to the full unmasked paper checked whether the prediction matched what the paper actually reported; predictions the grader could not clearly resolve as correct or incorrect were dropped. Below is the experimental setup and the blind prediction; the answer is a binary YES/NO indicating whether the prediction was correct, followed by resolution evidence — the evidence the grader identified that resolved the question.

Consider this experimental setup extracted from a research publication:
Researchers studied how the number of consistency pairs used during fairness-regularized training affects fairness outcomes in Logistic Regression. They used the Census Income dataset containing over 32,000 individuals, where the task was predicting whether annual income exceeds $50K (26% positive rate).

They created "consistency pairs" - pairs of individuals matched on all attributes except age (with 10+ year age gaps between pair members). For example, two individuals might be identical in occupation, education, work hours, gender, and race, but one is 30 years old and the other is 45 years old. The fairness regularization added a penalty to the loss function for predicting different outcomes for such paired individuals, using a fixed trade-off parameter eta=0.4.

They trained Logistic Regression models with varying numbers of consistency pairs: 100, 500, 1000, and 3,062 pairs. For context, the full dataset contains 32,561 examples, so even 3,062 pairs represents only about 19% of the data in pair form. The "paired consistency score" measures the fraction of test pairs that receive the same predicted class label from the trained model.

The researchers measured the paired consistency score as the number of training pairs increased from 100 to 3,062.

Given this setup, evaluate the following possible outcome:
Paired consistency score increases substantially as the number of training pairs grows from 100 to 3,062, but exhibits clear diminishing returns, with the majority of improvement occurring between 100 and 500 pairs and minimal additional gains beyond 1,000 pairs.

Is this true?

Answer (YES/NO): YES